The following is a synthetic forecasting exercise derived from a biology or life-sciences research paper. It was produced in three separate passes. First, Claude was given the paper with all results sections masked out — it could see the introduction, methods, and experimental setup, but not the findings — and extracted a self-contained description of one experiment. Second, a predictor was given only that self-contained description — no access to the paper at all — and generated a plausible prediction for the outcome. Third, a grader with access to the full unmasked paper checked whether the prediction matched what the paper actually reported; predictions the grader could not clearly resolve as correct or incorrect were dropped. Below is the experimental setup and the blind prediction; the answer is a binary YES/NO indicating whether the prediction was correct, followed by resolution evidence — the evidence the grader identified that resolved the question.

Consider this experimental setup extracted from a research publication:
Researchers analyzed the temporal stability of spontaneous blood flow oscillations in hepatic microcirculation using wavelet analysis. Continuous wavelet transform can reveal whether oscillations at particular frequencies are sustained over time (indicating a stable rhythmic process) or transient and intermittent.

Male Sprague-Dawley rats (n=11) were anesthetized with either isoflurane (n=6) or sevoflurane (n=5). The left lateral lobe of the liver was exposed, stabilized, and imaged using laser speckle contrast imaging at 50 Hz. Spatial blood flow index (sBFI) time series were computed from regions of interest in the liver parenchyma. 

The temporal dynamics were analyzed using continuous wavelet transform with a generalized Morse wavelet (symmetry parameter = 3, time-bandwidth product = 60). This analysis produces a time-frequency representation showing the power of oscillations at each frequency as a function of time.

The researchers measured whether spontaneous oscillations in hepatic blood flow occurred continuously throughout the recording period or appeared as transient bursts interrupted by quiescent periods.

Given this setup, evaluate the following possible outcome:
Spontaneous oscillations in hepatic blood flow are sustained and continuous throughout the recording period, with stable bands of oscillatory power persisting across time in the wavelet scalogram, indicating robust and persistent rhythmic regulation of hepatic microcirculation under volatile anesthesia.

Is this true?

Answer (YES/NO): NO